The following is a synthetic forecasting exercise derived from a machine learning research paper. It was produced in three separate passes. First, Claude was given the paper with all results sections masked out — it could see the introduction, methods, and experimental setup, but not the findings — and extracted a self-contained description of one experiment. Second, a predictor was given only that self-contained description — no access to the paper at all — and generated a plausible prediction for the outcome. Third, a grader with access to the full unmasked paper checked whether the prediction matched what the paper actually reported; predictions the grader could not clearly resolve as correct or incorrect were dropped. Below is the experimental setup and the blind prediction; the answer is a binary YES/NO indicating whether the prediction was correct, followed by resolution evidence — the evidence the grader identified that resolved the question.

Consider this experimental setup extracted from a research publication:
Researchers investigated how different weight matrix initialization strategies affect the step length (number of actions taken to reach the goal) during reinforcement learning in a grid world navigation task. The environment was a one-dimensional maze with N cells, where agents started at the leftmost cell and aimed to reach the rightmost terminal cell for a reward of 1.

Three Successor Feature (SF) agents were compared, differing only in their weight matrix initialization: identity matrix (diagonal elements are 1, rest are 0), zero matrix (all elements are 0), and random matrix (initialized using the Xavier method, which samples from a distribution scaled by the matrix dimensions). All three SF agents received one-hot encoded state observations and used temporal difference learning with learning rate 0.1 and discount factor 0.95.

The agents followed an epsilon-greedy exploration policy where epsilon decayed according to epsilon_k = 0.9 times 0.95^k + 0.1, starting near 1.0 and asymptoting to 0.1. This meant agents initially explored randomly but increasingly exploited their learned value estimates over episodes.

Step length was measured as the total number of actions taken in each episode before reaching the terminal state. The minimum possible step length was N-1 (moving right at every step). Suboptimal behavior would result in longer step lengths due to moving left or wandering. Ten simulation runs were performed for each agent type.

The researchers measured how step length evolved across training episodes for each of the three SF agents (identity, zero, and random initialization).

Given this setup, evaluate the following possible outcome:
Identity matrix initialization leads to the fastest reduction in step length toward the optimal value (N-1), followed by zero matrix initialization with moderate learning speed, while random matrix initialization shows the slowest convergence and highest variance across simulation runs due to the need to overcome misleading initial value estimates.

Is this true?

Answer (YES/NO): NO